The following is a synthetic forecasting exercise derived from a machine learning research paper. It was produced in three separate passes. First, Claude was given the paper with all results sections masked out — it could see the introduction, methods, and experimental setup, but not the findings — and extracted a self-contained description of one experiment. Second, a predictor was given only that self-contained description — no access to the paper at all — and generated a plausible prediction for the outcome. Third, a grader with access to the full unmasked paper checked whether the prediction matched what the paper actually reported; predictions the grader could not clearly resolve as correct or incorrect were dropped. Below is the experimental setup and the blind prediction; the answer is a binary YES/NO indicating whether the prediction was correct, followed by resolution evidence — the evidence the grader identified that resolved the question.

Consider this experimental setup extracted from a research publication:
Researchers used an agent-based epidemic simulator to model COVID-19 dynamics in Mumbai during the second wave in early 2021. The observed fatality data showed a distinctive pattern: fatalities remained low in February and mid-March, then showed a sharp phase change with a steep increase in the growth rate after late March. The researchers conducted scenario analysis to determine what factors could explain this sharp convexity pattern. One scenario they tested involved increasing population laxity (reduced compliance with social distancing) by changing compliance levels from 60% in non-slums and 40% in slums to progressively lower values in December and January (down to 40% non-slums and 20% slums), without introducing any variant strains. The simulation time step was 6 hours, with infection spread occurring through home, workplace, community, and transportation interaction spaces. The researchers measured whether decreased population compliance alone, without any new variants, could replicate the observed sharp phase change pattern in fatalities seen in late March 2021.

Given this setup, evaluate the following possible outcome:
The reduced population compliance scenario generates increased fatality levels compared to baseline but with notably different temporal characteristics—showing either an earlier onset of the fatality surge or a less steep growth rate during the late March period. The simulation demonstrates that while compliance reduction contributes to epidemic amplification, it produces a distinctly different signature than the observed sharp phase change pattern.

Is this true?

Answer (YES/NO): YES